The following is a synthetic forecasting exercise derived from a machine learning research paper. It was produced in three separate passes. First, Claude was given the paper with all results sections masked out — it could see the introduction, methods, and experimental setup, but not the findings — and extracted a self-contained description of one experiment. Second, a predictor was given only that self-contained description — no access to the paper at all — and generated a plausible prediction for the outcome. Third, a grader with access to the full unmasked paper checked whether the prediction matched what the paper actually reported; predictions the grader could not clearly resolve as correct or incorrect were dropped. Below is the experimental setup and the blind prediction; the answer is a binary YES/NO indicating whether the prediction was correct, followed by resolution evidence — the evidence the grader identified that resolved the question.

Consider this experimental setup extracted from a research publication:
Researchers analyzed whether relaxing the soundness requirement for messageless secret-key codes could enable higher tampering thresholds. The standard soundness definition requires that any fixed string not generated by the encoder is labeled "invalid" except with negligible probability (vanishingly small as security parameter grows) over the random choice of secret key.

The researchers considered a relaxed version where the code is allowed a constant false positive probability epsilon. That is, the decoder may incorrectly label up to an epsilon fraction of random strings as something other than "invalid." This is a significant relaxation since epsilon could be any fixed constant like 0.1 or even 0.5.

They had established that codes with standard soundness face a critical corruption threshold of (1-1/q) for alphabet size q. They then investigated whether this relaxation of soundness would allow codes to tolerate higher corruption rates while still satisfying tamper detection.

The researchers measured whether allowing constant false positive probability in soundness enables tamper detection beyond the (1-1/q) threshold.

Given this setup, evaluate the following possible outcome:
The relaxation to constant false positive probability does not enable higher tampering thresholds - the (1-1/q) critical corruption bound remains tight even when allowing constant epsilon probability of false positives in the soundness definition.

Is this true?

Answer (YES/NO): YES